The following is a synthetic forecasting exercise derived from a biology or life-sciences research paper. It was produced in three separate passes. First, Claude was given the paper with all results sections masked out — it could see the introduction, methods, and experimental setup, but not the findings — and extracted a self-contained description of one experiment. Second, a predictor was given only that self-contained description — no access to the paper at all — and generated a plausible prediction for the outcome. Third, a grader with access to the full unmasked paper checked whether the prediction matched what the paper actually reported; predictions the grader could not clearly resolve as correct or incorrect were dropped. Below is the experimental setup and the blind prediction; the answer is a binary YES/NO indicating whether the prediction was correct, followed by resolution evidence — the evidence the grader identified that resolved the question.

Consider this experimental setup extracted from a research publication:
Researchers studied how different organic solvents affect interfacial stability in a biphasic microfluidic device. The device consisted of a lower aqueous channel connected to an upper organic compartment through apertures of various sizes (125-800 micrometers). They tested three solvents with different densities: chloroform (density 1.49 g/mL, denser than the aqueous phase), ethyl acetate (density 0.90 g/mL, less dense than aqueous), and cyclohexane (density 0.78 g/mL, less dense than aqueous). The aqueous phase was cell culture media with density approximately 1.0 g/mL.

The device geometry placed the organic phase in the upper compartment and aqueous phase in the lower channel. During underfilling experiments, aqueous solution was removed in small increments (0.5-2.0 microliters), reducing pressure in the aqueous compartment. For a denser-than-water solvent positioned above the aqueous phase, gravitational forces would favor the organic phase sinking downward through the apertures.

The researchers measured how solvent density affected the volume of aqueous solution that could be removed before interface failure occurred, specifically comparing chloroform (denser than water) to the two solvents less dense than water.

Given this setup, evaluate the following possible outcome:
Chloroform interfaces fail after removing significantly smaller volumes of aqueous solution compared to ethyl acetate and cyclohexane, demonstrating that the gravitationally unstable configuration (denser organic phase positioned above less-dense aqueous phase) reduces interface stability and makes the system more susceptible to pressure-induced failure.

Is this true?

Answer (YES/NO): NO